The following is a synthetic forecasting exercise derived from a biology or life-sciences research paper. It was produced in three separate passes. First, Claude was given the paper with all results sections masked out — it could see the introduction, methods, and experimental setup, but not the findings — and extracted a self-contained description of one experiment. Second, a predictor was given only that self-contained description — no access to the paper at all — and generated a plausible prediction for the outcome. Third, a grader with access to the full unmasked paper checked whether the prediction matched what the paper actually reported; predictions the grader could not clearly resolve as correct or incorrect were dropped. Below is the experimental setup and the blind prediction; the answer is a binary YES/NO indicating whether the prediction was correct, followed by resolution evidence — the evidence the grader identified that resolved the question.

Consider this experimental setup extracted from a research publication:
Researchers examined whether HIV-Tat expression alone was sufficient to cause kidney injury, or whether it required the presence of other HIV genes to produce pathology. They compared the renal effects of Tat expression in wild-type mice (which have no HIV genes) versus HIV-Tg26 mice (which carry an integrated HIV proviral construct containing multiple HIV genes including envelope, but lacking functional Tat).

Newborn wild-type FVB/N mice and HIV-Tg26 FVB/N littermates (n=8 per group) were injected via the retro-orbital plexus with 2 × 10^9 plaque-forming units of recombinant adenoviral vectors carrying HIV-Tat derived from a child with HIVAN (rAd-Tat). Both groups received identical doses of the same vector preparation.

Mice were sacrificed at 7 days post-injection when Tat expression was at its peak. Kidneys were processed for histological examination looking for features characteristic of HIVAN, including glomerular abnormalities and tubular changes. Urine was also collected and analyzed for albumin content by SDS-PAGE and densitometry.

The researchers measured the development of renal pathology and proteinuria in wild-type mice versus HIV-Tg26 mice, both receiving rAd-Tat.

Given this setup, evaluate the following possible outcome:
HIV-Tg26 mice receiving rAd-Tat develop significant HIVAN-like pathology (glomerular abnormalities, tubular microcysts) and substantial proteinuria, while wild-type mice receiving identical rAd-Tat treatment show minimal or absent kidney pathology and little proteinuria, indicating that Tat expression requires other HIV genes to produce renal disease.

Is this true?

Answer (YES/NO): YES